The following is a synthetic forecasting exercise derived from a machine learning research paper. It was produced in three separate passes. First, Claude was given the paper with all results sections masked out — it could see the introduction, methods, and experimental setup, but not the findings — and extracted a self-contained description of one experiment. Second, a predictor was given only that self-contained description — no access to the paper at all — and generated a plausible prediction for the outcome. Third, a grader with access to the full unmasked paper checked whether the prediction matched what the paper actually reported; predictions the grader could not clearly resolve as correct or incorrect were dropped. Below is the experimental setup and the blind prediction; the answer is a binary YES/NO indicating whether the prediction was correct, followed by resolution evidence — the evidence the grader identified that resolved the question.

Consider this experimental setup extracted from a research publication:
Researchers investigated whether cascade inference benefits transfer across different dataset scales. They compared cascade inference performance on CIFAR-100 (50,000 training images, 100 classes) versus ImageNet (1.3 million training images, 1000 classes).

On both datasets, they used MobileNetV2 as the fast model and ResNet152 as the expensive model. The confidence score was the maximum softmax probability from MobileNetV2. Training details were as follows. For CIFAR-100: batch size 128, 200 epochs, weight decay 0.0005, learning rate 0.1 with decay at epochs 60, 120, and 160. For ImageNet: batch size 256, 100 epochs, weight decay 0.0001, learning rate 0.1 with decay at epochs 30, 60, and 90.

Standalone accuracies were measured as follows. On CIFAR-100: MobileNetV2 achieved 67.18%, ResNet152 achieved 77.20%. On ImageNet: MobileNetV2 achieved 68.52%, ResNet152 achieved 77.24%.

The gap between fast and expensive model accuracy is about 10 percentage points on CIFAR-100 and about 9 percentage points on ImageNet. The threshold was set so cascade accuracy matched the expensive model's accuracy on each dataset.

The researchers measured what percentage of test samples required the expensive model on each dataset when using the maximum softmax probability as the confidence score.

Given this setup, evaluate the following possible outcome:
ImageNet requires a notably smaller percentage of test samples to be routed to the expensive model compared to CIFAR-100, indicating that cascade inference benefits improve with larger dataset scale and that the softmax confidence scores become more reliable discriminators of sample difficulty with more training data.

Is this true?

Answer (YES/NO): YES